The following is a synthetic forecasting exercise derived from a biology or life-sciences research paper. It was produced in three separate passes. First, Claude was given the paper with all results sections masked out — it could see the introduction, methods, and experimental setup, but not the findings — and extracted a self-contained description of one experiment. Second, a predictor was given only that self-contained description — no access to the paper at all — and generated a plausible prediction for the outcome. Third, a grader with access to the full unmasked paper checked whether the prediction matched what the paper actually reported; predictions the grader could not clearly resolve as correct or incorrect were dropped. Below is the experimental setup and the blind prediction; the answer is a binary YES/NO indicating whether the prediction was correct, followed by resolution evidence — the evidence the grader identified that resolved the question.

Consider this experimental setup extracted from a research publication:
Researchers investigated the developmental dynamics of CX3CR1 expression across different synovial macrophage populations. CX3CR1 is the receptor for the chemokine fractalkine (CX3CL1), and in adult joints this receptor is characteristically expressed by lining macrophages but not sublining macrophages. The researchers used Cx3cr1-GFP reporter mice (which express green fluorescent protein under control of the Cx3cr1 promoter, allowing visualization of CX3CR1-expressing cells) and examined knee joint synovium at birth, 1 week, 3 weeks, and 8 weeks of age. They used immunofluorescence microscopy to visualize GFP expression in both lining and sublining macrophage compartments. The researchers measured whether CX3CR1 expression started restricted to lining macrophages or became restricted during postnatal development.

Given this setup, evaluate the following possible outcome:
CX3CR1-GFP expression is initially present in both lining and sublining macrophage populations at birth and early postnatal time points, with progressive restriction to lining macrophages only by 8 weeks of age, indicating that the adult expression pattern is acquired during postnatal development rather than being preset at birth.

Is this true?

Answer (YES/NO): YES